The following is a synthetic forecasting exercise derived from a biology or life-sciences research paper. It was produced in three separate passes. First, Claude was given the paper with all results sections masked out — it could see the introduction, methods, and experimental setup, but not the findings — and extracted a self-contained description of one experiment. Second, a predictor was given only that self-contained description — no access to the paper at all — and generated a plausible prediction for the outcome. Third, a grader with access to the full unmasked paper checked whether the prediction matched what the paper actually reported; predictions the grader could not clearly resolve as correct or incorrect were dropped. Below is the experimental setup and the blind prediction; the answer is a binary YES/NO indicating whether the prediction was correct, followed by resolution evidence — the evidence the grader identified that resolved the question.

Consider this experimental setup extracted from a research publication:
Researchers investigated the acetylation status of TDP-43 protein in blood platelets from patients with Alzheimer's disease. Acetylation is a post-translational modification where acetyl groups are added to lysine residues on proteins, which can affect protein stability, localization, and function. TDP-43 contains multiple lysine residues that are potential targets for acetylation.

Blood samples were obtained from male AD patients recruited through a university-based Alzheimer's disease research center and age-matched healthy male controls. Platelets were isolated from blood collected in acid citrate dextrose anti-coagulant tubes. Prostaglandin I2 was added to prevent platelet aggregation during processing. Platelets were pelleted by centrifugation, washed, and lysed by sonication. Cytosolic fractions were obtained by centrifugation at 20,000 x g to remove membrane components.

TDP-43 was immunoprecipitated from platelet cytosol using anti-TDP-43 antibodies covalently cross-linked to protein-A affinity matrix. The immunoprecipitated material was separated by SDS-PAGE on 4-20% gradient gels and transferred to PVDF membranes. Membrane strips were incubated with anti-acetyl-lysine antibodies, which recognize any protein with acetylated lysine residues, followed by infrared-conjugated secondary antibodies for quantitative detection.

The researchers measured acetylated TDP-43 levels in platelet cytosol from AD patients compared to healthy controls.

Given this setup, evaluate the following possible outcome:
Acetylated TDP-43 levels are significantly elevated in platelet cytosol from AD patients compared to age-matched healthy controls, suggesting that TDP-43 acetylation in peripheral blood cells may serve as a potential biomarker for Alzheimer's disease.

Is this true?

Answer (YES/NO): NO